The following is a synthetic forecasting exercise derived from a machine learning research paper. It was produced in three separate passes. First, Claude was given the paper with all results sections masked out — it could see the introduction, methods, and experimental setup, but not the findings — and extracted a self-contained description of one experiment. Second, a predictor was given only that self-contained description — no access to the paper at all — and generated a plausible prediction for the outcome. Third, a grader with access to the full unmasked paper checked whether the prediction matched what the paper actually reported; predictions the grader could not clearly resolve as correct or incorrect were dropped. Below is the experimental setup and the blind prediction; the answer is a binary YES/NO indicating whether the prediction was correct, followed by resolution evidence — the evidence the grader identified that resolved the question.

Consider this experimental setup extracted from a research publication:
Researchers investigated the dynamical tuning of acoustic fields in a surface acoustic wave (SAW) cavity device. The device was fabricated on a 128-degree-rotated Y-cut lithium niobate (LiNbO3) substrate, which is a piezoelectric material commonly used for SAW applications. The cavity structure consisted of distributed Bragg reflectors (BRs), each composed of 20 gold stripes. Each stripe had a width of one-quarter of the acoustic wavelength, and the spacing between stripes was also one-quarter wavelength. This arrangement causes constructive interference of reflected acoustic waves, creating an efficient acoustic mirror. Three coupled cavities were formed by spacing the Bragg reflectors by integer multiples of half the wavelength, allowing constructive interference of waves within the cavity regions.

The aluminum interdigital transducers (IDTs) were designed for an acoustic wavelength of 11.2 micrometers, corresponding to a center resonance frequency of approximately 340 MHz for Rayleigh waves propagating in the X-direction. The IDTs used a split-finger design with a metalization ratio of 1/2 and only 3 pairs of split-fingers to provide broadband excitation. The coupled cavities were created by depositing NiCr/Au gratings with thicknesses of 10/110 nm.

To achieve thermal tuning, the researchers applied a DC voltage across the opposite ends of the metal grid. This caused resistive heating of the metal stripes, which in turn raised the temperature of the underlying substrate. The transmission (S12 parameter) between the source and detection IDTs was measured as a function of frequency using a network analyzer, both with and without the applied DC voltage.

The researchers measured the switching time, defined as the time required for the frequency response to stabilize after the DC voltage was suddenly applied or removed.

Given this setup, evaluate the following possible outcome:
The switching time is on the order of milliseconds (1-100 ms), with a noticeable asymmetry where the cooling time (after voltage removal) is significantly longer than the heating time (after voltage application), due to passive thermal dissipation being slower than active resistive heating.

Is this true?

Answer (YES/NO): NO